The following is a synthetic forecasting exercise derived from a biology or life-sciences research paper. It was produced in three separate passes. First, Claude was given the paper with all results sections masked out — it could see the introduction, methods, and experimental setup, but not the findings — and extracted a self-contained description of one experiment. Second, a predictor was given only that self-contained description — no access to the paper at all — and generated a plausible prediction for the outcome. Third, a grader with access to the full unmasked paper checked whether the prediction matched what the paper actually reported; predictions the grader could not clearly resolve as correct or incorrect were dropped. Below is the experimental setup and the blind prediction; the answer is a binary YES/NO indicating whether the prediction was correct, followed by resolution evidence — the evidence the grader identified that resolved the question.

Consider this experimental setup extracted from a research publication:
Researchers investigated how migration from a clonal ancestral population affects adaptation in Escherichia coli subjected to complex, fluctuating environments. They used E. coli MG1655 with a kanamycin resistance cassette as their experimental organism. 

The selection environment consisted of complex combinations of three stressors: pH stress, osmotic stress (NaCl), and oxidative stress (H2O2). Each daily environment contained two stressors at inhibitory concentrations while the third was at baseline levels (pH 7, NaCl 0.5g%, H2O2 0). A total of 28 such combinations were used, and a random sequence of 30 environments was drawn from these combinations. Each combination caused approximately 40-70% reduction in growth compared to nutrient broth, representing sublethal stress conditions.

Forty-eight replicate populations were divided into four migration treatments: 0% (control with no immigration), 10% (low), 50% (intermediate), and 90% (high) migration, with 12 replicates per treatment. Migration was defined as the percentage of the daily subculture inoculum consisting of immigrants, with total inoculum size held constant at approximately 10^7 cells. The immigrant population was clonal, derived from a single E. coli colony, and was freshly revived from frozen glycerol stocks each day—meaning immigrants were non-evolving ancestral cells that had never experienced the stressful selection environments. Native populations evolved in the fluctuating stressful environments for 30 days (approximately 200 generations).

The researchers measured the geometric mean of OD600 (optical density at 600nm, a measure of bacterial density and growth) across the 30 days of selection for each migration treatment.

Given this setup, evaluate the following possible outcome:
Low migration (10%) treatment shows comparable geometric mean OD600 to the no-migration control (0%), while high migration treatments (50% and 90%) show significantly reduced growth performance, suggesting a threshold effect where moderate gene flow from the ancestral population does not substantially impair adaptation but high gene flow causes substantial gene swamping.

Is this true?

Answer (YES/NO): YES